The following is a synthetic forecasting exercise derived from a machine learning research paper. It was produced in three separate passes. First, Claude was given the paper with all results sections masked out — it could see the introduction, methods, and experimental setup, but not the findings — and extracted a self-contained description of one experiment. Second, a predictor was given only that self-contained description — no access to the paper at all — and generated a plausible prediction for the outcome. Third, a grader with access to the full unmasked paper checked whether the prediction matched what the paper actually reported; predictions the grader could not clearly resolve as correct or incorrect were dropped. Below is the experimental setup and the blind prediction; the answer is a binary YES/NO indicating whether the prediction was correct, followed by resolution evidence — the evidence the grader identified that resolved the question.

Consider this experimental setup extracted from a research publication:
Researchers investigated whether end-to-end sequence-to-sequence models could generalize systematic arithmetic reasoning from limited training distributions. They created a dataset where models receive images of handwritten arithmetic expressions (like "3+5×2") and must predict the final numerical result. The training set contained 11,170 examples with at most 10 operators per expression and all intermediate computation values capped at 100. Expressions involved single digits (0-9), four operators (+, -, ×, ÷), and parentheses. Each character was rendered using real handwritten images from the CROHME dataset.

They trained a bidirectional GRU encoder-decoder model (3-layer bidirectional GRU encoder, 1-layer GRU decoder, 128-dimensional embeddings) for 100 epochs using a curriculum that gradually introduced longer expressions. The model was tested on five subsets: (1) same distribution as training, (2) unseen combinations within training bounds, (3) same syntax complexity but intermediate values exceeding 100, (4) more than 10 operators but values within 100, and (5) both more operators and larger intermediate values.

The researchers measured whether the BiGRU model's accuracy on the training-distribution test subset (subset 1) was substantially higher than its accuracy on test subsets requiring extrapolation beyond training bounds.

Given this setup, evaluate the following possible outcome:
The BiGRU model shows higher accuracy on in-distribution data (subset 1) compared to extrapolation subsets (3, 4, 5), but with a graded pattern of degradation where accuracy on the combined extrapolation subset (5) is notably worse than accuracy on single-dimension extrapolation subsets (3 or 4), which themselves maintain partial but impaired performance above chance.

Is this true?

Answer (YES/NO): NO